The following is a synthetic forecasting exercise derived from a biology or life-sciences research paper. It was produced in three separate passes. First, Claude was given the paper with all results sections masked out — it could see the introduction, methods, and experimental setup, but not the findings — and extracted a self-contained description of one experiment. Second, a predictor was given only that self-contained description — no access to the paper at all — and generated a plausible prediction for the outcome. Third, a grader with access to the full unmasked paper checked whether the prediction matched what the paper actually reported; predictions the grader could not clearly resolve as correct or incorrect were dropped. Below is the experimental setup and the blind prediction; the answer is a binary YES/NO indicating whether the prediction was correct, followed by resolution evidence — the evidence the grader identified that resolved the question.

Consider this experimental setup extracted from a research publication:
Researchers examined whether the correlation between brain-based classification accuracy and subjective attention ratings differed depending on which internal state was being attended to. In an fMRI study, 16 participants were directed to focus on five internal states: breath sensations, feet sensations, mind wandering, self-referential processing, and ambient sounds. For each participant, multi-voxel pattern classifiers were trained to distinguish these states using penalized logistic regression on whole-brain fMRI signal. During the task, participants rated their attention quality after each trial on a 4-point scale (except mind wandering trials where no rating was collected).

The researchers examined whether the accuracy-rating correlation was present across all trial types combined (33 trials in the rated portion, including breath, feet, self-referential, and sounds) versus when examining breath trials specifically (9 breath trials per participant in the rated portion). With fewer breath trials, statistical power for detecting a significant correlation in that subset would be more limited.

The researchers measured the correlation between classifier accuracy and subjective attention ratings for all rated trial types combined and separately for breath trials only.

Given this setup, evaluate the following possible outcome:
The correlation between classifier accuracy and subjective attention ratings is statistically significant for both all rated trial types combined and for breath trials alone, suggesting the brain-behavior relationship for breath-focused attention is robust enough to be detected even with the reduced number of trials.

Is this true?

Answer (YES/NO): YES